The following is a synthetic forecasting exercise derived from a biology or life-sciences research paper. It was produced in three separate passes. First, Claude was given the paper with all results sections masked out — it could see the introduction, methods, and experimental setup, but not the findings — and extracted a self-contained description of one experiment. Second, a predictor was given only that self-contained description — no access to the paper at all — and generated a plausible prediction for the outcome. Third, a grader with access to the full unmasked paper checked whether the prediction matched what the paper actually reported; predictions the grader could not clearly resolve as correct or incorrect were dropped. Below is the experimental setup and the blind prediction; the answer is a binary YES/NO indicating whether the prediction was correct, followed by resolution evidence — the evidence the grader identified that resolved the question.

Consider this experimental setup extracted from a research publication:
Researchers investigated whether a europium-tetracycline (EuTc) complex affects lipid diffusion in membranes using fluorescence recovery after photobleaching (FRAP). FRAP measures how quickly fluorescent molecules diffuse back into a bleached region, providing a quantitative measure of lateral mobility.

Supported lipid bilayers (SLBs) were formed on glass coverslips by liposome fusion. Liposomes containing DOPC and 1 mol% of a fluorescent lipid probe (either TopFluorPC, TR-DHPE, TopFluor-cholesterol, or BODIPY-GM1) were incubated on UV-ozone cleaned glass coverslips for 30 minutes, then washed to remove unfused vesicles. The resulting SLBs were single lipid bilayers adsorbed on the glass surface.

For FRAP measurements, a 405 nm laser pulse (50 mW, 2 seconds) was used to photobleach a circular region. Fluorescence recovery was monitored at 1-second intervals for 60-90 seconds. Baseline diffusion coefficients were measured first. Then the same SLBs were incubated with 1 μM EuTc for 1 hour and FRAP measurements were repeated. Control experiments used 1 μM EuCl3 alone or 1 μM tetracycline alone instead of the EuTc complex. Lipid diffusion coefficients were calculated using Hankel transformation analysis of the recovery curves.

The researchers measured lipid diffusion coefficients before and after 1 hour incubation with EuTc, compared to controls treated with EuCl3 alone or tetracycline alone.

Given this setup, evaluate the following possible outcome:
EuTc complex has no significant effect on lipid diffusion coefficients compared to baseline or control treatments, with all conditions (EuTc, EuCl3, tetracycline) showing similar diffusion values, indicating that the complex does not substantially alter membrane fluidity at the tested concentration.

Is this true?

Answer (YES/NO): NO